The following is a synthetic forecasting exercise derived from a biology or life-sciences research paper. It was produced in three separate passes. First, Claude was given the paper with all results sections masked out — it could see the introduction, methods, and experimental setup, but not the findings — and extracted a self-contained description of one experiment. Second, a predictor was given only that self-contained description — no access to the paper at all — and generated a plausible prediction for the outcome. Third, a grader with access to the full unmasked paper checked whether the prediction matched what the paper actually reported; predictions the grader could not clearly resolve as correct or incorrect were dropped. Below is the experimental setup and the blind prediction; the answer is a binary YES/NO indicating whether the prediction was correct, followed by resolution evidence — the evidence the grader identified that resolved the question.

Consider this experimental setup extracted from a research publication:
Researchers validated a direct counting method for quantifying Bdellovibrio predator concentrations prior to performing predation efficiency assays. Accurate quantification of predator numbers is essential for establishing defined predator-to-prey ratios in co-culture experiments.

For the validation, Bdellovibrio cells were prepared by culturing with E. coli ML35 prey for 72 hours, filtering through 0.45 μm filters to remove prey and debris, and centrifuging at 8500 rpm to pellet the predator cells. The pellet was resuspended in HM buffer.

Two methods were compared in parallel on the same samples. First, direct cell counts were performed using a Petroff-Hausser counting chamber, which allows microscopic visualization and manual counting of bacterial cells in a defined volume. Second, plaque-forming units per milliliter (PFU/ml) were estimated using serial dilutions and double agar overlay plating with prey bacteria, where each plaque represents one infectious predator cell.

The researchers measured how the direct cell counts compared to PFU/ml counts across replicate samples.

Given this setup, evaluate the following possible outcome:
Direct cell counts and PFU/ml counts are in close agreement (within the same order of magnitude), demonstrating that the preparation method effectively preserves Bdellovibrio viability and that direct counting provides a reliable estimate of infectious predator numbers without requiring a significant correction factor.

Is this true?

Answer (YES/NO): YES